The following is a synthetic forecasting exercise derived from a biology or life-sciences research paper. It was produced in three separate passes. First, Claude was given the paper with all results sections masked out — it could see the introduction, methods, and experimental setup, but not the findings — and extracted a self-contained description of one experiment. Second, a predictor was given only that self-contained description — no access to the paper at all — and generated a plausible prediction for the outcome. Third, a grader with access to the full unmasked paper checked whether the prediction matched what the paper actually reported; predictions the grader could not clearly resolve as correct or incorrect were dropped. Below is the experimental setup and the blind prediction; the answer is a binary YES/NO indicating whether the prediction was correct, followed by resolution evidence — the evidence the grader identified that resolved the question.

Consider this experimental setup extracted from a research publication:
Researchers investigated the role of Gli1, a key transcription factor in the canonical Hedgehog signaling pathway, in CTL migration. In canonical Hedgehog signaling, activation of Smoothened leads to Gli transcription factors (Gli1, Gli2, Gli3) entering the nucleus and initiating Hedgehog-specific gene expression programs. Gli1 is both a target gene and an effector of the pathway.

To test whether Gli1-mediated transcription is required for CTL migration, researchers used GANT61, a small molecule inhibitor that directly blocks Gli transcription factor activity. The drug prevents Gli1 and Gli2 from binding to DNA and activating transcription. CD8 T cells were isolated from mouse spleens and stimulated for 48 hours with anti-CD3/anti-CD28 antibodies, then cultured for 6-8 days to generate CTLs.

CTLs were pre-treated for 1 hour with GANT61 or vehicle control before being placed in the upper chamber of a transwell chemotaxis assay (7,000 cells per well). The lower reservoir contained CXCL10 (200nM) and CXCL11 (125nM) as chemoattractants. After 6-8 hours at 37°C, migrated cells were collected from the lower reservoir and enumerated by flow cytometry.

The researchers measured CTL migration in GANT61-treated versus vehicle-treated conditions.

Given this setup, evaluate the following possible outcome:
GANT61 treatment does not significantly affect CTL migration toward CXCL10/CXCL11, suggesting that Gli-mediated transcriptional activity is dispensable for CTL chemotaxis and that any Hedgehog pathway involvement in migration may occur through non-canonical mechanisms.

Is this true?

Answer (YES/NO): YES